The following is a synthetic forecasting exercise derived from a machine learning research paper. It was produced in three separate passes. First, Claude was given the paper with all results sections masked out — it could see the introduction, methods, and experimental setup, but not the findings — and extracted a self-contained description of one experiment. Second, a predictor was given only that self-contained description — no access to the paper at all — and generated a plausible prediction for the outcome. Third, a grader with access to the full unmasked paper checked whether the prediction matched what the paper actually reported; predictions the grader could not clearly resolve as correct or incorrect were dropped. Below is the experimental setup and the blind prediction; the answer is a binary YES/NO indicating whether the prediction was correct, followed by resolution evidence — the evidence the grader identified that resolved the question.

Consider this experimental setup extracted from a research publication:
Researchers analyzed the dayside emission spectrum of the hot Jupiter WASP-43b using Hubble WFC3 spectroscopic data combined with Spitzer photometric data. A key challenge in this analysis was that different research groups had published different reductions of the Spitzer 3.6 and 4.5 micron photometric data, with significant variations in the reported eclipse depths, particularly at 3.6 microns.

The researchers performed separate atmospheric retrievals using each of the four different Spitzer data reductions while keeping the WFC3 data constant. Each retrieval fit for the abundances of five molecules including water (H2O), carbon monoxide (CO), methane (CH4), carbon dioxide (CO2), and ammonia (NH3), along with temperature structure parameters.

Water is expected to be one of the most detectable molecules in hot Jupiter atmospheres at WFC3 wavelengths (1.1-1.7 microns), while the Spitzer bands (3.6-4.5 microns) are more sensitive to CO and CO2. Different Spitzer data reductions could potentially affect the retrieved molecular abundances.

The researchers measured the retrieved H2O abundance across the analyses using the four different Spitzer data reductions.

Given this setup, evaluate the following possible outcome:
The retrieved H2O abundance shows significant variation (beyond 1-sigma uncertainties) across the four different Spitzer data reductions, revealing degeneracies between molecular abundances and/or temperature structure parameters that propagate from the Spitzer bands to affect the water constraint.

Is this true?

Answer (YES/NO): NO